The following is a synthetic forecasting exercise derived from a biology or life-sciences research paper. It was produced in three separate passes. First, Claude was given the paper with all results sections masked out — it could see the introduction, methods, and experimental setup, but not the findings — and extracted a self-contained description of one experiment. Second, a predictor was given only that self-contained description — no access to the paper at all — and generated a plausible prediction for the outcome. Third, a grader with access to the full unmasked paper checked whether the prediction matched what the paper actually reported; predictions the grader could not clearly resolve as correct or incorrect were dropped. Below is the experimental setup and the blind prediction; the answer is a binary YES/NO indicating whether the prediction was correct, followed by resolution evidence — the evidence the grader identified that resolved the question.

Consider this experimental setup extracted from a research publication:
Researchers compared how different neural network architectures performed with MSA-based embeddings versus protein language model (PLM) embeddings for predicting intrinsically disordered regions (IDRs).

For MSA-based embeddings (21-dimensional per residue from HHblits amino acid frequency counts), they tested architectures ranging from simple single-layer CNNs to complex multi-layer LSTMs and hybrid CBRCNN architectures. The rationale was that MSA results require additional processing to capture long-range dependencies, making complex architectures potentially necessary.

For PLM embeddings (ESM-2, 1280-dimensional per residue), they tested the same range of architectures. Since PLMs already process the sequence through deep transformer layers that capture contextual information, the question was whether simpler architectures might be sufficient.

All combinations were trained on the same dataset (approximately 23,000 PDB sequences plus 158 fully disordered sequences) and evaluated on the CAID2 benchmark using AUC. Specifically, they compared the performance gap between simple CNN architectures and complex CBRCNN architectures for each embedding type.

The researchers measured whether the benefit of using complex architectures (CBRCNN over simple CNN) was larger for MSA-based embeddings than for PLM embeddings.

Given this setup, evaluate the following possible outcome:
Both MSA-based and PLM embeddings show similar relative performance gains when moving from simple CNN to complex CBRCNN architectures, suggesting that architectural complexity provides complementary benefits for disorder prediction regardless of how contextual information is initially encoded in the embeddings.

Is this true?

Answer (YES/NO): NO